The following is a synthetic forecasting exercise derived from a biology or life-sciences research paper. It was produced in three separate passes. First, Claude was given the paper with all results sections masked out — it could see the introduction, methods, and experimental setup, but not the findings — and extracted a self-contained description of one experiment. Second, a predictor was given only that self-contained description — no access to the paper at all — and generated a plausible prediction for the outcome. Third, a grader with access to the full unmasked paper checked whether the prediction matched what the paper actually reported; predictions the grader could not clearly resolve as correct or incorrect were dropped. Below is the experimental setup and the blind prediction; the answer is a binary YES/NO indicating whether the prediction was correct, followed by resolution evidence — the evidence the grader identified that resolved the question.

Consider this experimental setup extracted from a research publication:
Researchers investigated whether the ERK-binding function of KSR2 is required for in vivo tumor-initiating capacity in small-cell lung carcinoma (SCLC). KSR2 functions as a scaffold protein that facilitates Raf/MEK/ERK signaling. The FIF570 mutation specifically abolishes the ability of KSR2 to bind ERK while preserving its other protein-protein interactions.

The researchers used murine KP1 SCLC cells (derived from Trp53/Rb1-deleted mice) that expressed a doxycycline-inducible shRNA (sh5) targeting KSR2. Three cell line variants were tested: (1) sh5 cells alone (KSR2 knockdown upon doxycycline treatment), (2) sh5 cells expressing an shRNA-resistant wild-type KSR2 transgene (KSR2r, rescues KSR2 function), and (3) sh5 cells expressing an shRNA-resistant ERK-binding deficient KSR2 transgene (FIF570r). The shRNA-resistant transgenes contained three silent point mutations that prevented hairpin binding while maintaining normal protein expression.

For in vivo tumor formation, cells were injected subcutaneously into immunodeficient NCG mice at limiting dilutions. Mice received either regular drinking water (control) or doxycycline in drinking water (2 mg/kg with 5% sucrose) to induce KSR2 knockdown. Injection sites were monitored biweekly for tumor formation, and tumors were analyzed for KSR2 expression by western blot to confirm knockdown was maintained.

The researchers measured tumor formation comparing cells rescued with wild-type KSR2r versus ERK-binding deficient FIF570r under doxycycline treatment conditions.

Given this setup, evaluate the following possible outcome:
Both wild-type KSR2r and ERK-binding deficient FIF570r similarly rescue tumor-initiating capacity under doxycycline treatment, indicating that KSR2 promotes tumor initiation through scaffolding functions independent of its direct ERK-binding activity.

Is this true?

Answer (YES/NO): NO